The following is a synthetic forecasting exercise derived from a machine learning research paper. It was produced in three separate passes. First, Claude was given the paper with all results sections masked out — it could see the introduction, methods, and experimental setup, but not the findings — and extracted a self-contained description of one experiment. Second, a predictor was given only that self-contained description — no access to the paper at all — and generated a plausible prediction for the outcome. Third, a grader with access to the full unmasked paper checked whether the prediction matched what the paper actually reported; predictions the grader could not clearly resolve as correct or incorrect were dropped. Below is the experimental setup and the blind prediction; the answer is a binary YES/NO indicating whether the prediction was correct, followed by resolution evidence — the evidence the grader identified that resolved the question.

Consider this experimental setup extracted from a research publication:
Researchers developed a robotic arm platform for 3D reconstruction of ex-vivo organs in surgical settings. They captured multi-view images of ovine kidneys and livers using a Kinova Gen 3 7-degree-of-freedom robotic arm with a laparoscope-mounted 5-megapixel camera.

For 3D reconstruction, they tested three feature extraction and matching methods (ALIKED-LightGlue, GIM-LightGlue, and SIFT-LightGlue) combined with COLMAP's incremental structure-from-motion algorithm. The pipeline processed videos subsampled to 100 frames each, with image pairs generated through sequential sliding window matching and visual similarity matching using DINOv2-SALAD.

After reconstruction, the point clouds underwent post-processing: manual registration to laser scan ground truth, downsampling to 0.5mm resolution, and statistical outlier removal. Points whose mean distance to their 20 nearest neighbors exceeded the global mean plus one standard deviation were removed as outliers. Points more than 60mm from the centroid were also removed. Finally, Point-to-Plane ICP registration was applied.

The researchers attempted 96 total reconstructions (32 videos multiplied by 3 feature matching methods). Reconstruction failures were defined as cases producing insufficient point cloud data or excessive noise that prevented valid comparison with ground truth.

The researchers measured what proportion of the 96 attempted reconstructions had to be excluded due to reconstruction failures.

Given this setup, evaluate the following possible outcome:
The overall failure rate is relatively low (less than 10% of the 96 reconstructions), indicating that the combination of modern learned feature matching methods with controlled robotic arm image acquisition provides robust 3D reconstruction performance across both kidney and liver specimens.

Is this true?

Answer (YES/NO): NO